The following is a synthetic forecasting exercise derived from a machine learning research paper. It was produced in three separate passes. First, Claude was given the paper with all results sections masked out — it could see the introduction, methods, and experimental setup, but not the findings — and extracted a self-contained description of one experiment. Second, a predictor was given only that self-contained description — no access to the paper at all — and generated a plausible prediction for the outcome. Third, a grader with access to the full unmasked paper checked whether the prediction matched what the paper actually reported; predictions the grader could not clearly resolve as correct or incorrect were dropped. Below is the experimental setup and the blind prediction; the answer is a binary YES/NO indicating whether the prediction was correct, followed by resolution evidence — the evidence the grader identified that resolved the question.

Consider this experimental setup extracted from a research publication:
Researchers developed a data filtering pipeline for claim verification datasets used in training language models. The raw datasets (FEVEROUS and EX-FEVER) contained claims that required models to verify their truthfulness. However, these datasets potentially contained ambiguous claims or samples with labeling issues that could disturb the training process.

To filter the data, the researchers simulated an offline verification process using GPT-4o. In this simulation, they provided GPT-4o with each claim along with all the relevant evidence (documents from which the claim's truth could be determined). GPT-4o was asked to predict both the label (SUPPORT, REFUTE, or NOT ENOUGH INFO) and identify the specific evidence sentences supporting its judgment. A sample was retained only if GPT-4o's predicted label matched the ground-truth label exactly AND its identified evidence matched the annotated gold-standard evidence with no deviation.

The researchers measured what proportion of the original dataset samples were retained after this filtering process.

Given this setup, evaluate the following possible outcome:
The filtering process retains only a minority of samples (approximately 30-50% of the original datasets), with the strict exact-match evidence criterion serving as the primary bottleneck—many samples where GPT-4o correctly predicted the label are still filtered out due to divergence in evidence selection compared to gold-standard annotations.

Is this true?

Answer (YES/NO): NO